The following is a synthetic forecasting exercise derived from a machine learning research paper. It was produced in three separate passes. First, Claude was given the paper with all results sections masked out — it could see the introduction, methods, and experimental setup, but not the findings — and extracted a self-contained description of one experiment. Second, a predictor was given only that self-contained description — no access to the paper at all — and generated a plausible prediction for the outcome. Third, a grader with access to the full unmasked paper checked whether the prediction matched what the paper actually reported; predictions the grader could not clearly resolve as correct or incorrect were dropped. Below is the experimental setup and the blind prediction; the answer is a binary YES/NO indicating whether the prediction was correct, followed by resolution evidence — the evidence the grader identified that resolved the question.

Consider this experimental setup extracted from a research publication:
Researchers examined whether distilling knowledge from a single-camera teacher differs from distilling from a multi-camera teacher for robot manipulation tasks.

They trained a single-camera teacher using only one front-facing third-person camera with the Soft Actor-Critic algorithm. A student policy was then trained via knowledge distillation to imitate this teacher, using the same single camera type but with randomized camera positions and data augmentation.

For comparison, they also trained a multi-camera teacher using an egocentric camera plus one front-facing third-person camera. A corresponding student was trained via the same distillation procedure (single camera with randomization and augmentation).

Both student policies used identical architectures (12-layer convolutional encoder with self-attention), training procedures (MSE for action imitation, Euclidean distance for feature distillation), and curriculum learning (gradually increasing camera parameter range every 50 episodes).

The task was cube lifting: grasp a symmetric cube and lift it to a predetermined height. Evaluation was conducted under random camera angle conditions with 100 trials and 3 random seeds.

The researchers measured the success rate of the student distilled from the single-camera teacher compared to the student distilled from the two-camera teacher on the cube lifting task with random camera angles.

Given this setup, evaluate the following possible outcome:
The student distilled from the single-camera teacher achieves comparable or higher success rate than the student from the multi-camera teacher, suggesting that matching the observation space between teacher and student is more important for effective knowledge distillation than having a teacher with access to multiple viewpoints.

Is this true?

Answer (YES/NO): NO